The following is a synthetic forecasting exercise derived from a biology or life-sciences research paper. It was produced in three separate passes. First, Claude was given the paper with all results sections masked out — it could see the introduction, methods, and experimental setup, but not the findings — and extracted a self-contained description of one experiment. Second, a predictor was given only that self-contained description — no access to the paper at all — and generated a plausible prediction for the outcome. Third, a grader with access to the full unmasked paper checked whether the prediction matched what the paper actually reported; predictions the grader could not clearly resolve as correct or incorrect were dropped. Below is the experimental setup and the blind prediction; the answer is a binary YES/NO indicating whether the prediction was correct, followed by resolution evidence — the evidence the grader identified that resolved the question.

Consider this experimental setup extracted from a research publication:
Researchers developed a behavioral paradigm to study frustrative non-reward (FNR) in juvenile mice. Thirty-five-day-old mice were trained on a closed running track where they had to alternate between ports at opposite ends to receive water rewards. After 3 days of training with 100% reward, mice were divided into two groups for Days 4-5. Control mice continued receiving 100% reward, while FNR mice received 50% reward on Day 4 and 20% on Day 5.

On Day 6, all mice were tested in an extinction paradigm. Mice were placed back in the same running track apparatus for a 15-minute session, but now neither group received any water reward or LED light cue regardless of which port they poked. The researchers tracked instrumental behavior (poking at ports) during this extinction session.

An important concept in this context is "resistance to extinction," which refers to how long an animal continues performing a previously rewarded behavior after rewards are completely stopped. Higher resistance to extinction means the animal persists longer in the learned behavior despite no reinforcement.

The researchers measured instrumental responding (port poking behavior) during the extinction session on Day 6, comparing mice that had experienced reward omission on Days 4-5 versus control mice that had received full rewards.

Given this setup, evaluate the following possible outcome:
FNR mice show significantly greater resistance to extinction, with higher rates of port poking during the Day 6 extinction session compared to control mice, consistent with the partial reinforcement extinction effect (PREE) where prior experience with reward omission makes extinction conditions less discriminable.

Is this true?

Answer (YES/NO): YES